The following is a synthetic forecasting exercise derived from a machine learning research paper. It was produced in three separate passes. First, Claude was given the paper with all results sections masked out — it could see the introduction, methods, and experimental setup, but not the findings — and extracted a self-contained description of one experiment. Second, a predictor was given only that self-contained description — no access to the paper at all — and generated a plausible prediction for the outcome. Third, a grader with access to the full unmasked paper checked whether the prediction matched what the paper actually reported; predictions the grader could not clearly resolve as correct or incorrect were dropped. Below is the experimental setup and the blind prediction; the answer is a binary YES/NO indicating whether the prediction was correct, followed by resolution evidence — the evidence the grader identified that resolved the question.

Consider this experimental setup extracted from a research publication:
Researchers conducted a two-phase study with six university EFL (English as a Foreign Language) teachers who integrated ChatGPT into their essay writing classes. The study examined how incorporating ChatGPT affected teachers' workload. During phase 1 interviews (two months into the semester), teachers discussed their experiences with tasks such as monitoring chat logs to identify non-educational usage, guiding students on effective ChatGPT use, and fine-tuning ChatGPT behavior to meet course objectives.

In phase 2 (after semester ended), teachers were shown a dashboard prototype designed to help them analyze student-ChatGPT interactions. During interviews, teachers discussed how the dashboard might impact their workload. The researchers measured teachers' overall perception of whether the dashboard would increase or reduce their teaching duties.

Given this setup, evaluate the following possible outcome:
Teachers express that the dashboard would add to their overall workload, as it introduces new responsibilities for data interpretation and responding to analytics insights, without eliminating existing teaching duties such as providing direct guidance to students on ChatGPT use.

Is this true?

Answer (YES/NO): NO